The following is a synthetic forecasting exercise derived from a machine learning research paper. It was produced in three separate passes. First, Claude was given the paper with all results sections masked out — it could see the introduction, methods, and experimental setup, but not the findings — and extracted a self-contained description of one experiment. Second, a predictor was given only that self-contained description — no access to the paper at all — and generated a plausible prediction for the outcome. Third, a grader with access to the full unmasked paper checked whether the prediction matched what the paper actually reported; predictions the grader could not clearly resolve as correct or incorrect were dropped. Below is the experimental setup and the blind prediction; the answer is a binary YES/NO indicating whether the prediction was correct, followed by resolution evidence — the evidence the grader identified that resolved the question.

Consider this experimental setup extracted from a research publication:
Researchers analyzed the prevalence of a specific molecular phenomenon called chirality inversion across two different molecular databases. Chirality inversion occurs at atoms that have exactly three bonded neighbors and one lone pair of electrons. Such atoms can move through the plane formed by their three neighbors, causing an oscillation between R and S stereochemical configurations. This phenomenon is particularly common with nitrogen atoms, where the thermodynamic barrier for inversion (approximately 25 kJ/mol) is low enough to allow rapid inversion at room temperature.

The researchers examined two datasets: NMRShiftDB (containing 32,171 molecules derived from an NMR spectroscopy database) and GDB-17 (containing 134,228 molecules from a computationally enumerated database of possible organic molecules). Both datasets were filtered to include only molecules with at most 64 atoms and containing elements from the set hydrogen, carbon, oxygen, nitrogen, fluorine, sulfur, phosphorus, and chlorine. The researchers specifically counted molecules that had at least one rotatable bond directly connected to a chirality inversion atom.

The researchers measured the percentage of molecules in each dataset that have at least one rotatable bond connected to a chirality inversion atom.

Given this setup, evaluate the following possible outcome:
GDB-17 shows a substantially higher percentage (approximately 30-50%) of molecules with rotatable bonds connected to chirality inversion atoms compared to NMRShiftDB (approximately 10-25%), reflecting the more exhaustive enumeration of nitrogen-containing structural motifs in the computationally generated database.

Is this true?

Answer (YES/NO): NO